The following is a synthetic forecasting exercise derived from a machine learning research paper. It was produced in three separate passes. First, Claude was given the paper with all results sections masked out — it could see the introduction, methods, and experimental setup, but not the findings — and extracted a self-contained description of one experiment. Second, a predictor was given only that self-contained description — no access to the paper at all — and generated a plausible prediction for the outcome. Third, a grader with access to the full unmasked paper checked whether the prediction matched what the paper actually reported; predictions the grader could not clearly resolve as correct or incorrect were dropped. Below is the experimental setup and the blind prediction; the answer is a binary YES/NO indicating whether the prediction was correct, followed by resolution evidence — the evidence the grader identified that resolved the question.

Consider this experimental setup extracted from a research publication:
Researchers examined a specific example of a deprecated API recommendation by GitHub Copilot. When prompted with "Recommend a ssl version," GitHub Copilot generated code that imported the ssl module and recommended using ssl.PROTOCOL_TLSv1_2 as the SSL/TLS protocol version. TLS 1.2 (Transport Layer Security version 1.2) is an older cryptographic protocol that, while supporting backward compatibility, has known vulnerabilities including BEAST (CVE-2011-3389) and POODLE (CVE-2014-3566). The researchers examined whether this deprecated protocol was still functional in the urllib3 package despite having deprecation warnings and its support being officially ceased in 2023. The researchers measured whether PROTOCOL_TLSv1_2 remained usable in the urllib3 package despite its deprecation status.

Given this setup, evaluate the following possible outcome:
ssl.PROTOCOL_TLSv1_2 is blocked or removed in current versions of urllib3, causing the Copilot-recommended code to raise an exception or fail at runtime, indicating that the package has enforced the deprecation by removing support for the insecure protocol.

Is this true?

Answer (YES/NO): NO